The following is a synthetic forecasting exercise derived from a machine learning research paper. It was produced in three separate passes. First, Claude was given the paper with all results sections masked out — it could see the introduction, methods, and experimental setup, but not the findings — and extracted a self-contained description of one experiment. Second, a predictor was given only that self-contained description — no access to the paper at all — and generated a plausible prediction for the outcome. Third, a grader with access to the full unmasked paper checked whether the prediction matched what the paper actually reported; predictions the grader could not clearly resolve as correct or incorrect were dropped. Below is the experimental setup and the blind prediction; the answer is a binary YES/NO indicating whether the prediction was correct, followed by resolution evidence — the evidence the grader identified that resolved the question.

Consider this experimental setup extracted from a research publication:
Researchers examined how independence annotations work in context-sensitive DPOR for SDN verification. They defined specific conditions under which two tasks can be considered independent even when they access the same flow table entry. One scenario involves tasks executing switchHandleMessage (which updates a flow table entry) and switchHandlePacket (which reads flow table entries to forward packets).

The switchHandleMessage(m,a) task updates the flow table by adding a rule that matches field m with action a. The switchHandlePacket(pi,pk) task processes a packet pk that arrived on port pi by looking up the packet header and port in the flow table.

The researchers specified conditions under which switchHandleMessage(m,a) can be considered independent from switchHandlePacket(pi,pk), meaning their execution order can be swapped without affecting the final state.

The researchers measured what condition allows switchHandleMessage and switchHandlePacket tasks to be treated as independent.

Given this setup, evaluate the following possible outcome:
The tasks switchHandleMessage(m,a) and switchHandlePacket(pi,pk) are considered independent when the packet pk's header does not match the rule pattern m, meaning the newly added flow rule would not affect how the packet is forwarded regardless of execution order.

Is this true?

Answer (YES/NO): NO